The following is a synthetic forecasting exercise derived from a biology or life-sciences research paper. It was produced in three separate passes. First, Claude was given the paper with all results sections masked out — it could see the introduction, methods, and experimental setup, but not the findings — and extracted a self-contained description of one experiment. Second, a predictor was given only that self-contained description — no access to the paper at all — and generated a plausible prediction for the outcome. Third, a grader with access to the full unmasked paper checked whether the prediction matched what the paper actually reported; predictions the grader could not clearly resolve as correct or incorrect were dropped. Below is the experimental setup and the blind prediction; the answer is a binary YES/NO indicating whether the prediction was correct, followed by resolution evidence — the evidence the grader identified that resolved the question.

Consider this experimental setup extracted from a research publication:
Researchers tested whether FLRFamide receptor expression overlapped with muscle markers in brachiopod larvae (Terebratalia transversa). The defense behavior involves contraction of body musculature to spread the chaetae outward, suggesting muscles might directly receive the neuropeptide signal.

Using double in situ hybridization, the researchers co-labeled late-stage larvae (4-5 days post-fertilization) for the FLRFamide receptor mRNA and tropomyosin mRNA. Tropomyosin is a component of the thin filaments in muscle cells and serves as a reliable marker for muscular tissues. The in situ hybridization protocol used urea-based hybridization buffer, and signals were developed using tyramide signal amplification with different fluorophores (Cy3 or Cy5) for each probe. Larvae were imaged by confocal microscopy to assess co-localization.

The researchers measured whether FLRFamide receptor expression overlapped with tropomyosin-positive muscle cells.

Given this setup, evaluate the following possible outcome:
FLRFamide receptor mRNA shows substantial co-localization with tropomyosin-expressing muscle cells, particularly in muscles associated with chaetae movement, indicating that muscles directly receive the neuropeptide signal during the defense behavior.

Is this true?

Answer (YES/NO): YES